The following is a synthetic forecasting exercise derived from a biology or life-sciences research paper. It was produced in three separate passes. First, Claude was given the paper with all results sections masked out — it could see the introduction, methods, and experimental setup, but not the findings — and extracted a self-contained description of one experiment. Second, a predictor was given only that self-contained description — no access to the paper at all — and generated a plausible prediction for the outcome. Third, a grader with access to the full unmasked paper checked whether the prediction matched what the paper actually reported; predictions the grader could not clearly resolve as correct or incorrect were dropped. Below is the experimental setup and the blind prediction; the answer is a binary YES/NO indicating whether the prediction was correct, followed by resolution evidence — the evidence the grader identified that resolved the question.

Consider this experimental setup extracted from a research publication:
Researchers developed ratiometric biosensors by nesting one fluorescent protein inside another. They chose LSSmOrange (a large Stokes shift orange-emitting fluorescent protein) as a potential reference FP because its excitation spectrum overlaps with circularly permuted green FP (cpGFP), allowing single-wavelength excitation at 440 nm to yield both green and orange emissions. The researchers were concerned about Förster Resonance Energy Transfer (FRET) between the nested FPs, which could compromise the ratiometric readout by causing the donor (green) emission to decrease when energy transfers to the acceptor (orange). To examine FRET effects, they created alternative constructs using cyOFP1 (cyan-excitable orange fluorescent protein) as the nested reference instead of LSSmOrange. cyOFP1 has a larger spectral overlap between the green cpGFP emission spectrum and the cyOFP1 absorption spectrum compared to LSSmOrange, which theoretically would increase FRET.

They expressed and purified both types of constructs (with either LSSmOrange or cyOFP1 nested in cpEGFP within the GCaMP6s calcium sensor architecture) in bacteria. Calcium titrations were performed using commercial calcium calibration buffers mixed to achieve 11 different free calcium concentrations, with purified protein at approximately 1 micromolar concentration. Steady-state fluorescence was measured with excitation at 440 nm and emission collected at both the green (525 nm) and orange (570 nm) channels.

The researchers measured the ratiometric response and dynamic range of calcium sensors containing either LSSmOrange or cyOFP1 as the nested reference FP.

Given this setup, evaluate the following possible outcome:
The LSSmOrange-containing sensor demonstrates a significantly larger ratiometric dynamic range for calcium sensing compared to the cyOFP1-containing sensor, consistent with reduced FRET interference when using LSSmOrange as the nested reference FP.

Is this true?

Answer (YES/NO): YES